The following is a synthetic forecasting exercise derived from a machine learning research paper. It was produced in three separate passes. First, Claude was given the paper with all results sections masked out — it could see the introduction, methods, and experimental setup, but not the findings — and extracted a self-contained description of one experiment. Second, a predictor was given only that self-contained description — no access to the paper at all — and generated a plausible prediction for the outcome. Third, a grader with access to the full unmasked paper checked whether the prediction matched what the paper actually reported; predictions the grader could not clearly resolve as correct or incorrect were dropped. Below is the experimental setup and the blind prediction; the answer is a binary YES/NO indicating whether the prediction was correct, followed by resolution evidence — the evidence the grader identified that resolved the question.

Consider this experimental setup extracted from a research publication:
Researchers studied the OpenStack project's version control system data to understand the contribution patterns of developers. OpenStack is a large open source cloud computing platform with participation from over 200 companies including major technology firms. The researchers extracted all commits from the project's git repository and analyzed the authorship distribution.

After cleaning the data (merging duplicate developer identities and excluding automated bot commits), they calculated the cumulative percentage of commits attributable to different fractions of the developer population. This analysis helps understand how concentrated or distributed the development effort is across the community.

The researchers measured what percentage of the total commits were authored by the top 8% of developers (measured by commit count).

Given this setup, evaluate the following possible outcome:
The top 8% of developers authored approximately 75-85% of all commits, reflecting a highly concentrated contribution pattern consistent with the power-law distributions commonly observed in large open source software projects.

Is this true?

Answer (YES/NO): YES